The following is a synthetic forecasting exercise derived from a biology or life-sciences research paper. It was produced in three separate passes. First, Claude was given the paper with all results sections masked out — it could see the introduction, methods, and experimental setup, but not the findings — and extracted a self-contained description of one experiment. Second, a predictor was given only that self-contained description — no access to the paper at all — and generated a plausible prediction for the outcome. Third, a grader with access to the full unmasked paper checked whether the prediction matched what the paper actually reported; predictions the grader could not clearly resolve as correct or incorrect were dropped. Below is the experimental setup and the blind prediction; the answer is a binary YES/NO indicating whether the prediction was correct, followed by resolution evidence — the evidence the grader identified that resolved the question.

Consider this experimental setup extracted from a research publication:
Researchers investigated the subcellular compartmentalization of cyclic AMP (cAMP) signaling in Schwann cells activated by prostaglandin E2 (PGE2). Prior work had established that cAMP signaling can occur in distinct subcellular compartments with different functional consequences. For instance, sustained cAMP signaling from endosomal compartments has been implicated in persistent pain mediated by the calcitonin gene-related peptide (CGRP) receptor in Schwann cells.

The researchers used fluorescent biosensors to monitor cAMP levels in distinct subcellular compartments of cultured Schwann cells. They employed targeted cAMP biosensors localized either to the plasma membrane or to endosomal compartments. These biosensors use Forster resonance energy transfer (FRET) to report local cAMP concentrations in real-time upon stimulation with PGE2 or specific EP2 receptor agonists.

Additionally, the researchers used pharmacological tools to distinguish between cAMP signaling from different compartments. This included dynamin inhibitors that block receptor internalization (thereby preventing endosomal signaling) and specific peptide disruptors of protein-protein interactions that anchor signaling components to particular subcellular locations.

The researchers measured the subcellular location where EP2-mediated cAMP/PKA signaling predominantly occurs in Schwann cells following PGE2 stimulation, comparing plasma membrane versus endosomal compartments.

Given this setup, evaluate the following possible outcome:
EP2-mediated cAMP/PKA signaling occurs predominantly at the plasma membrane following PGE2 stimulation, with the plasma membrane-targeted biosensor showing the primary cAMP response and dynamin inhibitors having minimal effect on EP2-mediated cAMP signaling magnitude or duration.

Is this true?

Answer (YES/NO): YES